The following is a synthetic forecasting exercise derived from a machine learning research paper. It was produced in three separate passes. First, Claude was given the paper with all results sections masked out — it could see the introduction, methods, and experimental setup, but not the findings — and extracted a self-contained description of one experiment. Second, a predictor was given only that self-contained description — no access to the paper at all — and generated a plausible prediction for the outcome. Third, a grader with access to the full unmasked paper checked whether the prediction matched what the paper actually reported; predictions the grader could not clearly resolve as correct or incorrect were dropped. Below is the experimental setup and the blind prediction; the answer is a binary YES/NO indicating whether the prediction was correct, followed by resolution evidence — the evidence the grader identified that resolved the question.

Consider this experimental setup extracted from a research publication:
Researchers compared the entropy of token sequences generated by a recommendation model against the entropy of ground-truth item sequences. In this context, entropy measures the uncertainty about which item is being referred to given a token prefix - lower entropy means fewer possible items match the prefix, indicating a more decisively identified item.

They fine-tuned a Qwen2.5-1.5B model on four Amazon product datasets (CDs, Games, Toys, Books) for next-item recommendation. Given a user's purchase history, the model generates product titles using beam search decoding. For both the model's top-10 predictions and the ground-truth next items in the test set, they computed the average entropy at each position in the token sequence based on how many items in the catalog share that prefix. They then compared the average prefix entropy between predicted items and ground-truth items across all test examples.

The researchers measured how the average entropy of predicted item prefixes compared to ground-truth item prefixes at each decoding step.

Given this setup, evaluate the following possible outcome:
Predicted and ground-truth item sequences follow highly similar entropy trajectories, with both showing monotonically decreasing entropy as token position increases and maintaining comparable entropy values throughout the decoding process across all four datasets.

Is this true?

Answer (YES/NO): NO